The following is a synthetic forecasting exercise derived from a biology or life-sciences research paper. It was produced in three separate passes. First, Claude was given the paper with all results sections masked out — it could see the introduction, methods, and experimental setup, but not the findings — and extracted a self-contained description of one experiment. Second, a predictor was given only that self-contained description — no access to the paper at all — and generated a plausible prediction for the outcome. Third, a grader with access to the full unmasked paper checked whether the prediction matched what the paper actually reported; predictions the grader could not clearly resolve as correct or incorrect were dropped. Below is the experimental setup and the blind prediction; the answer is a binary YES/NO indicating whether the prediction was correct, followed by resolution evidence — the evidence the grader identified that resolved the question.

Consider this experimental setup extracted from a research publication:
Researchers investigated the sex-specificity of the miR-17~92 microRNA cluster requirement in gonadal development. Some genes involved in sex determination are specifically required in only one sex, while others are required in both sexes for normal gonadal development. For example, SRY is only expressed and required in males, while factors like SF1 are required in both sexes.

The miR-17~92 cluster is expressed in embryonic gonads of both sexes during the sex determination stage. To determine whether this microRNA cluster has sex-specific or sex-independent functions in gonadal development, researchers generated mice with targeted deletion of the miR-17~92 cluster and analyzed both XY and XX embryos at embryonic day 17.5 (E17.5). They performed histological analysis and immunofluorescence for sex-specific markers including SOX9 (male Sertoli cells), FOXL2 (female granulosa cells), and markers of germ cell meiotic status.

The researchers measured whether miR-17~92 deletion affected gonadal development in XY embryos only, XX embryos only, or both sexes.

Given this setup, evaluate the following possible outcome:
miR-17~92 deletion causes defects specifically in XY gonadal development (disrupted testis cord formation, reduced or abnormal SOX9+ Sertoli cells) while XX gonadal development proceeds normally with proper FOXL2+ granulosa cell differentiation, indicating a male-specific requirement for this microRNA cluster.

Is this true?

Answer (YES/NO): NO